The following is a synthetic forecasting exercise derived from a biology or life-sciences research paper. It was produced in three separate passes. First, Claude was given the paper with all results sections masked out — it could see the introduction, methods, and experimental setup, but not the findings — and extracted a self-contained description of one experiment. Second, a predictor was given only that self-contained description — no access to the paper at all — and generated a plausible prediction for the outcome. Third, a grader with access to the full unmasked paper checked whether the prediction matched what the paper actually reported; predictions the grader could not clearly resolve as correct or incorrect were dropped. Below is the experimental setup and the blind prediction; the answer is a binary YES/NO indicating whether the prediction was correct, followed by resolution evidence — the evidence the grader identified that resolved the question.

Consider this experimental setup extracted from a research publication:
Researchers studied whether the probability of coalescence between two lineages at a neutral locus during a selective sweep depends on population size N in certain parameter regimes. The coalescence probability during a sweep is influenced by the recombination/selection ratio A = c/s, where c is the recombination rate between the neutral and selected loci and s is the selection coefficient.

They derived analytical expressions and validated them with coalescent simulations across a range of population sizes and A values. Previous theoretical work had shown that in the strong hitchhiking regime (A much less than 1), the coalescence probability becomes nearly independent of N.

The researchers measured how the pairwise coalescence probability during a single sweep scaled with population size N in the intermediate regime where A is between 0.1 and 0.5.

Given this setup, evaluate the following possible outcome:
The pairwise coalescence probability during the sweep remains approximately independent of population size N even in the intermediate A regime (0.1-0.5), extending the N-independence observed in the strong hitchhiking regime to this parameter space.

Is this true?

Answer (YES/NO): NO